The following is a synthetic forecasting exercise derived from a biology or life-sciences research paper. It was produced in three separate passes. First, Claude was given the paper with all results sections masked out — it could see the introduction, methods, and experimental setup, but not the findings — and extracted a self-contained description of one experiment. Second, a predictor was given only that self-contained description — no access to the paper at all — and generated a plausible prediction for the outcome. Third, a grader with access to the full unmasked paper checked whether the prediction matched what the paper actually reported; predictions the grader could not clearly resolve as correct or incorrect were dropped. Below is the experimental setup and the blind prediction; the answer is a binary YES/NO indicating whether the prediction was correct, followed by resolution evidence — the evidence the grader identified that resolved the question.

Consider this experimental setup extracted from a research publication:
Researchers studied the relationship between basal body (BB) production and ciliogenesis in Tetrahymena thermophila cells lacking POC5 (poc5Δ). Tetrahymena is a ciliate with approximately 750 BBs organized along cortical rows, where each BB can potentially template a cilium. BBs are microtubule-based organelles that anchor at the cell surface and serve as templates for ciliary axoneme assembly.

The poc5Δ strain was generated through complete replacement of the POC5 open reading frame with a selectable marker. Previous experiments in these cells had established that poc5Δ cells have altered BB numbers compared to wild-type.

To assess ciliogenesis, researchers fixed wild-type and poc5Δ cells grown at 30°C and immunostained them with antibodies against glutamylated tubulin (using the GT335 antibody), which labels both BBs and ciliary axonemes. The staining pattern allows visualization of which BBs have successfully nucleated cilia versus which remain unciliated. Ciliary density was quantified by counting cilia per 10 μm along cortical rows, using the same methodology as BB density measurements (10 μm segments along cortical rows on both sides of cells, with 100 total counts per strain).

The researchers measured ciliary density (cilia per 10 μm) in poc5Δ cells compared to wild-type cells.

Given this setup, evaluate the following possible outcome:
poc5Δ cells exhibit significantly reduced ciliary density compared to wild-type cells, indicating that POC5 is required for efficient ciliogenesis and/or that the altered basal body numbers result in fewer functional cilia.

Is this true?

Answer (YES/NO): YES